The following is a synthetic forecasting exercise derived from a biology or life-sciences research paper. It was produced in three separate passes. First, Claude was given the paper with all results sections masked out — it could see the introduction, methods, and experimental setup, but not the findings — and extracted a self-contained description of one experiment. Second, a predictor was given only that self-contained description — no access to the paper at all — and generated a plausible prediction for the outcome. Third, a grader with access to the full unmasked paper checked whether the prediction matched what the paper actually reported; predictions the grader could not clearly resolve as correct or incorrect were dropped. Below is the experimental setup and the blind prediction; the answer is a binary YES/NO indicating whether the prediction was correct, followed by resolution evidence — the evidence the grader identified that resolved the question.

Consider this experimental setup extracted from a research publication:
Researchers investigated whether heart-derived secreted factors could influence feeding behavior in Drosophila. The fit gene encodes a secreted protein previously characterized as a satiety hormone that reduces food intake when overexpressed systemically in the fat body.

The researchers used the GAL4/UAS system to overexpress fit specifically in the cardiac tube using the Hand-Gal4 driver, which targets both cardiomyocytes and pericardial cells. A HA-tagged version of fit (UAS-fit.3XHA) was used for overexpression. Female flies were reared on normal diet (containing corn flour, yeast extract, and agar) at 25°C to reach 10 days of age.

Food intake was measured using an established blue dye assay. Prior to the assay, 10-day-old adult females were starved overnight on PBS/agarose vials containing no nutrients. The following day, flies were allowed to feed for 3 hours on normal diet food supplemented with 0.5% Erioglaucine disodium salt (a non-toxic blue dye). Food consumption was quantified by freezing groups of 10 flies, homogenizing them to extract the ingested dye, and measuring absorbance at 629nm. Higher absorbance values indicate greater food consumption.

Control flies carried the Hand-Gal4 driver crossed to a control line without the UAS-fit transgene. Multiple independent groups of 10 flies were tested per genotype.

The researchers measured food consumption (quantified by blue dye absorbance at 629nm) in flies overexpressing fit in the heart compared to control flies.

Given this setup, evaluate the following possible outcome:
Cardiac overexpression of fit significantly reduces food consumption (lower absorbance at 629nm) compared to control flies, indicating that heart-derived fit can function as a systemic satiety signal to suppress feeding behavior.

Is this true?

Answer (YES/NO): NO